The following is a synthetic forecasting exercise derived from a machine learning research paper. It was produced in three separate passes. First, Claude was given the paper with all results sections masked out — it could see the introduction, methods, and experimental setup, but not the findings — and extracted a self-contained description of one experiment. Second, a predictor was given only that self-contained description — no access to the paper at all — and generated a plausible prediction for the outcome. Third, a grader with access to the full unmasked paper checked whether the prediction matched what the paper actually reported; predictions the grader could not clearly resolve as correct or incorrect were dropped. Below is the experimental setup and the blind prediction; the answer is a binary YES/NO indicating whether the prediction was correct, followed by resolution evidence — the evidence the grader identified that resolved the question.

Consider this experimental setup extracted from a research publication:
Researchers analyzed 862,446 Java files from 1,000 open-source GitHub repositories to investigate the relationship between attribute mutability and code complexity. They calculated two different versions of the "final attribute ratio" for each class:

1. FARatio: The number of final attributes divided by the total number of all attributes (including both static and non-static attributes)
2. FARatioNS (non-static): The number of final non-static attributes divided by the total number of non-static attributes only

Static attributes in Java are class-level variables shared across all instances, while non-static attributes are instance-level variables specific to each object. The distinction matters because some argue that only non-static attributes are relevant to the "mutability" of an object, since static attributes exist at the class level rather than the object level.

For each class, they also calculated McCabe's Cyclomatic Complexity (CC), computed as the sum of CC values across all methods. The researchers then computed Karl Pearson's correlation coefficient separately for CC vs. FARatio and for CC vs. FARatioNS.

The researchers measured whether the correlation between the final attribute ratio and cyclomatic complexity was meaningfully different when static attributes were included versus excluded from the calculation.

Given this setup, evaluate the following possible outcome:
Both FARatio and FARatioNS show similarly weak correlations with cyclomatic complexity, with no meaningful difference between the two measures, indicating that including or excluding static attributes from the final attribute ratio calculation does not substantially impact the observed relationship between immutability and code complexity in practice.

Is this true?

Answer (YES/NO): YES